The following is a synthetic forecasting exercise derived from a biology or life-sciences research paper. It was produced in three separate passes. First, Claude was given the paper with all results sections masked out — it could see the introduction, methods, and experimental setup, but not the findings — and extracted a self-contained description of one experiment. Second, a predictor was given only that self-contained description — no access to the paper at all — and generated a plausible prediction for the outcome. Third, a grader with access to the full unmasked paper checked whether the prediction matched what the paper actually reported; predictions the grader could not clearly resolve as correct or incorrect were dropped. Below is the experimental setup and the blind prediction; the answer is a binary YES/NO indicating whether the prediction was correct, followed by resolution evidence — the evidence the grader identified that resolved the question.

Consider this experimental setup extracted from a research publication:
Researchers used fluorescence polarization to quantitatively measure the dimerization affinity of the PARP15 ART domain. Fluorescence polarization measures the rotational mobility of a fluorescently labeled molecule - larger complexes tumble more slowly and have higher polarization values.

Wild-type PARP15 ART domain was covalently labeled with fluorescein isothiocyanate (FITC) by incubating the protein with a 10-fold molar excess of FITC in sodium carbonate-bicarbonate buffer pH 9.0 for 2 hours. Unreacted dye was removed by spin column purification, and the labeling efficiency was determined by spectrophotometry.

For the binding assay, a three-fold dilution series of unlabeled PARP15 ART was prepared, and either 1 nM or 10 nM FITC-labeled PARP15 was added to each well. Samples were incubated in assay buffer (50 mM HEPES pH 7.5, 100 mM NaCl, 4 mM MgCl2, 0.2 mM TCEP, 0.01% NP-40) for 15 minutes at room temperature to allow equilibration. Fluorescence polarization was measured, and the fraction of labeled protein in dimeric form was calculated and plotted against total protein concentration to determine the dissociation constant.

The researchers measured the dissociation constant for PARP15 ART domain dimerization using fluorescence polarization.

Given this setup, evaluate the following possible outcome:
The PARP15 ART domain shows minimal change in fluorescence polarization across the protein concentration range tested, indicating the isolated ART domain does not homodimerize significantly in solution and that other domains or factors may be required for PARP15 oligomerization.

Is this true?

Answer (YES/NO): NO